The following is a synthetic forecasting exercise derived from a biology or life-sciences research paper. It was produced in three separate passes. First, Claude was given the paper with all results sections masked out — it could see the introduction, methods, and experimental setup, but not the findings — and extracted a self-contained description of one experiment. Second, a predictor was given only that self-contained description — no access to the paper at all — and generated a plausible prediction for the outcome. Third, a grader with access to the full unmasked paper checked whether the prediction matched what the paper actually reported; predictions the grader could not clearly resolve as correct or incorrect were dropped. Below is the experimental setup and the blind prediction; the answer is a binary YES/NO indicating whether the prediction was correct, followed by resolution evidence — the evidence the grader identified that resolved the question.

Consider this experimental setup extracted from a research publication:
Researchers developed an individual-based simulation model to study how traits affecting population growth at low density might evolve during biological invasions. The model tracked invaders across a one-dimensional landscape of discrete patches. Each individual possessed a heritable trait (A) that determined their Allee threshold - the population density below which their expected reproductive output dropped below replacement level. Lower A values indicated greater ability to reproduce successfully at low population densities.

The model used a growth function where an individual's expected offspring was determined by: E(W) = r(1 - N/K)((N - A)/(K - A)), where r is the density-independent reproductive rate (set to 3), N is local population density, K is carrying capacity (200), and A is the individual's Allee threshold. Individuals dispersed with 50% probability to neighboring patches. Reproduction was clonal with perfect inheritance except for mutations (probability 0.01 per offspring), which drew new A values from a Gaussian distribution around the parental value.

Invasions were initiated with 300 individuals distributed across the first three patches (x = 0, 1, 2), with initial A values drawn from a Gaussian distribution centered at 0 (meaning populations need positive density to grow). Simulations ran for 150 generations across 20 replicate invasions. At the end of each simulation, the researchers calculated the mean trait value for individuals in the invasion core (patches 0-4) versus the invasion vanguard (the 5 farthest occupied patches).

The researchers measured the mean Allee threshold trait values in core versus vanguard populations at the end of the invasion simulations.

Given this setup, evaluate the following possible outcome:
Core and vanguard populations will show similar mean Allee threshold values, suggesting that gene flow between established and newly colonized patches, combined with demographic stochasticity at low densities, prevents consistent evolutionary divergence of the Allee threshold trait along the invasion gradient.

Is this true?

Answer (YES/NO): NO